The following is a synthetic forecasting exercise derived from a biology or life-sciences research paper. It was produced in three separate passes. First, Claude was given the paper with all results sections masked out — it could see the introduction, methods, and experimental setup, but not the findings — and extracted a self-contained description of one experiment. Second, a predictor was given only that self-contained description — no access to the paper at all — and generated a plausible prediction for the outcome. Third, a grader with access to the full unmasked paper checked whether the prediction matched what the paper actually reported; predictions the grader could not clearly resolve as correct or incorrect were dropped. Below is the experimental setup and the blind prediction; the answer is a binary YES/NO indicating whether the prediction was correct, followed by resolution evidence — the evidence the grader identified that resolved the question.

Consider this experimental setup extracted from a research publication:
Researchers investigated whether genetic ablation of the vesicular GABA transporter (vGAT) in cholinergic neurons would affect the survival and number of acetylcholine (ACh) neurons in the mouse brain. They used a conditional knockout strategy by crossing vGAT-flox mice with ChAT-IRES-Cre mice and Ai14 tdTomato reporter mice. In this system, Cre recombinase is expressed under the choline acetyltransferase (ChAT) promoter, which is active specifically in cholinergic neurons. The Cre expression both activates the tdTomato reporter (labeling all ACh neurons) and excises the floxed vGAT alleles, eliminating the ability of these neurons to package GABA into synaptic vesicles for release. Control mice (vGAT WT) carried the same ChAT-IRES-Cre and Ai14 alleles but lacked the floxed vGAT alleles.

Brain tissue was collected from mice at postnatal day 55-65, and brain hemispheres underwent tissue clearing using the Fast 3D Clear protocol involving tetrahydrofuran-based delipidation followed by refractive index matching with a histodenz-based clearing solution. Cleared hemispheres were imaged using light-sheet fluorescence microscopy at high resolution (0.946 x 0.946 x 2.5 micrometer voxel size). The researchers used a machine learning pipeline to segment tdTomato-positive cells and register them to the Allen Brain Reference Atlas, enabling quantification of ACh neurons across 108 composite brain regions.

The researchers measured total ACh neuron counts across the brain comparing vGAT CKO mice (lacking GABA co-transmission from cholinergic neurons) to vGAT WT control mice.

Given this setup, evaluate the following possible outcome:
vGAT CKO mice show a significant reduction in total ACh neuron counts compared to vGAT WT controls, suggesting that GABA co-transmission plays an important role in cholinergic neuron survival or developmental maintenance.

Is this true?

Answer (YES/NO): NO